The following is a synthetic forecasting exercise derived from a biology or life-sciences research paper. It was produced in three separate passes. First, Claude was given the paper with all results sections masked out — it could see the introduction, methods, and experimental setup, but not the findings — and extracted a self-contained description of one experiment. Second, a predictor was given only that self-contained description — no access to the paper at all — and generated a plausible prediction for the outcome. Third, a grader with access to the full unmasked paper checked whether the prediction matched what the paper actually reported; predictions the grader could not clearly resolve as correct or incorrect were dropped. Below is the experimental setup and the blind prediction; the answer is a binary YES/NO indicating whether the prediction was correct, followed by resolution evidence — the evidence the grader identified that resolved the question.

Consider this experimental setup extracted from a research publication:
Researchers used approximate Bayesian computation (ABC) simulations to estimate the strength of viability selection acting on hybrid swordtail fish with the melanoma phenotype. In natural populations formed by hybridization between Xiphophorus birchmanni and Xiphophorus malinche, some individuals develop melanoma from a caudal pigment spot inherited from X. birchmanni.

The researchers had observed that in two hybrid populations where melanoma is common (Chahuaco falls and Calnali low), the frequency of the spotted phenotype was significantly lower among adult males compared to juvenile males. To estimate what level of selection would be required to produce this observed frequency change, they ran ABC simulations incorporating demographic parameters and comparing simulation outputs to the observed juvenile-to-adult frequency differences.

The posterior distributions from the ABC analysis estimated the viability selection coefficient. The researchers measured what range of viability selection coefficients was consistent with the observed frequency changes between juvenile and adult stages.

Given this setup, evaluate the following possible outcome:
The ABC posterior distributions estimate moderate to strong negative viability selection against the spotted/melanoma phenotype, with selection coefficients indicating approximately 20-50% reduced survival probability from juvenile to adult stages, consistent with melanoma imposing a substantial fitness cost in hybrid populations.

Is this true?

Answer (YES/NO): YES